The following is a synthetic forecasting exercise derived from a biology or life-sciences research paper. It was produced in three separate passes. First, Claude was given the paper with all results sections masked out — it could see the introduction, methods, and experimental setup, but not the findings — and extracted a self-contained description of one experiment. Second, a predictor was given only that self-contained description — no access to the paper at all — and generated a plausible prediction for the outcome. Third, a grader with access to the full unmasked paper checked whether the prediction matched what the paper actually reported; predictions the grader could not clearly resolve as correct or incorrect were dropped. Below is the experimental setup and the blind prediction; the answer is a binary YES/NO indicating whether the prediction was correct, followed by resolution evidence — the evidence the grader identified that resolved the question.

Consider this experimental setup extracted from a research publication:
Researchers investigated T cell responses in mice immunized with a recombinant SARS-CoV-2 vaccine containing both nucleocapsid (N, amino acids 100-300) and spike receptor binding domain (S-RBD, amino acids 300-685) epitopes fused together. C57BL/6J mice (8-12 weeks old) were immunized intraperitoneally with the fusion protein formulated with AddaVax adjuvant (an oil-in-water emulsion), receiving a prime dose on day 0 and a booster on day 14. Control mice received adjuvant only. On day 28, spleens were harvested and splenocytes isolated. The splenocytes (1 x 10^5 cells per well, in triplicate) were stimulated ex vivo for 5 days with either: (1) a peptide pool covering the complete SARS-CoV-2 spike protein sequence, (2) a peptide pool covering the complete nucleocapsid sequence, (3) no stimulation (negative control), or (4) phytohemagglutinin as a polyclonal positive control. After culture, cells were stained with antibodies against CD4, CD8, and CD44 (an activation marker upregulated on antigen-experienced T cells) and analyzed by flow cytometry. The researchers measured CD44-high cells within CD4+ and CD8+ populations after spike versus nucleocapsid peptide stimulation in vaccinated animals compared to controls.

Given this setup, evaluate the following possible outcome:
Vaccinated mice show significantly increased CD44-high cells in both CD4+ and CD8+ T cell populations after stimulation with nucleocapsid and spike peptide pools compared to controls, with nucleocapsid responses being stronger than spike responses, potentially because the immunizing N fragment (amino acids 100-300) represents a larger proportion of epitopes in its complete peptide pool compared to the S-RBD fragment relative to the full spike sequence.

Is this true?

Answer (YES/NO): NO